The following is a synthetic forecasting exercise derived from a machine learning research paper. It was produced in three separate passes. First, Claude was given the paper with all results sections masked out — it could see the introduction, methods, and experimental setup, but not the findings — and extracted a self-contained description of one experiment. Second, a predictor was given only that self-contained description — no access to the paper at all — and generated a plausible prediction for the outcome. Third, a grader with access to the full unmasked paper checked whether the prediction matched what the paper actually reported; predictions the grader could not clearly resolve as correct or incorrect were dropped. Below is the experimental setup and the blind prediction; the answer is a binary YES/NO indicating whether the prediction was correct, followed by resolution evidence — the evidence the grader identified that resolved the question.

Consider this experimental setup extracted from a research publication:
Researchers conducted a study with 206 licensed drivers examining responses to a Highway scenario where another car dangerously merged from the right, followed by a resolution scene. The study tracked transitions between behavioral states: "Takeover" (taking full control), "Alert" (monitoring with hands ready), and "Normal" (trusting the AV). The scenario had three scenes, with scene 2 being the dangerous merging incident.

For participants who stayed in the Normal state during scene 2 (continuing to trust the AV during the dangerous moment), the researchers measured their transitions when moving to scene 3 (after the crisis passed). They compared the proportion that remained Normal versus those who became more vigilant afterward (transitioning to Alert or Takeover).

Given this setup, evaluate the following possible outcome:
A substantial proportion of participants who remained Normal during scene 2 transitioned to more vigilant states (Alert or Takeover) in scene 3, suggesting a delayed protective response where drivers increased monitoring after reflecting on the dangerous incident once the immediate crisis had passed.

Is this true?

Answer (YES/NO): YES